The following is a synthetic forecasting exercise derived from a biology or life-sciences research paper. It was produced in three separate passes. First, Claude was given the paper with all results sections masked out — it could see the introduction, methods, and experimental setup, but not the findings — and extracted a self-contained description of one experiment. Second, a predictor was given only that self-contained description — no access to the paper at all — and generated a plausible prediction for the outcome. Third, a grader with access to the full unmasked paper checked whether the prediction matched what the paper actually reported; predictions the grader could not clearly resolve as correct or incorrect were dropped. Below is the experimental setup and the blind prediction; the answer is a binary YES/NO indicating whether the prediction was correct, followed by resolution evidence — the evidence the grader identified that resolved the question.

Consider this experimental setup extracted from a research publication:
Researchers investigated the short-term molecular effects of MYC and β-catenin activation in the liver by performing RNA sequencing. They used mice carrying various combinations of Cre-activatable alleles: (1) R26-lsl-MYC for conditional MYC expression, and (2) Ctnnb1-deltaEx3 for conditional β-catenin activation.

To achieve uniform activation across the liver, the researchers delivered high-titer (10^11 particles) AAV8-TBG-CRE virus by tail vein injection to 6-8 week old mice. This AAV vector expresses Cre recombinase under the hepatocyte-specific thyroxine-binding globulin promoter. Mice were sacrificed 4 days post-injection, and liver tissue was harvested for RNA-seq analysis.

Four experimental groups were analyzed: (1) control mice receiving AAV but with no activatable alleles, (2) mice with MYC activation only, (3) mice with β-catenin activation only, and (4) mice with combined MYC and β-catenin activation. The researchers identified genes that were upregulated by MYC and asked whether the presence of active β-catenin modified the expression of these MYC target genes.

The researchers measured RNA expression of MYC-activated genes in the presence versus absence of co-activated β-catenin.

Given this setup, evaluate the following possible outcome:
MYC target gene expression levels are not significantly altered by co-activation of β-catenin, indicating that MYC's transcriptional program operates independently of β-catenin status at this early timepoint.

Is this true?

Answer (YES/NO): NO